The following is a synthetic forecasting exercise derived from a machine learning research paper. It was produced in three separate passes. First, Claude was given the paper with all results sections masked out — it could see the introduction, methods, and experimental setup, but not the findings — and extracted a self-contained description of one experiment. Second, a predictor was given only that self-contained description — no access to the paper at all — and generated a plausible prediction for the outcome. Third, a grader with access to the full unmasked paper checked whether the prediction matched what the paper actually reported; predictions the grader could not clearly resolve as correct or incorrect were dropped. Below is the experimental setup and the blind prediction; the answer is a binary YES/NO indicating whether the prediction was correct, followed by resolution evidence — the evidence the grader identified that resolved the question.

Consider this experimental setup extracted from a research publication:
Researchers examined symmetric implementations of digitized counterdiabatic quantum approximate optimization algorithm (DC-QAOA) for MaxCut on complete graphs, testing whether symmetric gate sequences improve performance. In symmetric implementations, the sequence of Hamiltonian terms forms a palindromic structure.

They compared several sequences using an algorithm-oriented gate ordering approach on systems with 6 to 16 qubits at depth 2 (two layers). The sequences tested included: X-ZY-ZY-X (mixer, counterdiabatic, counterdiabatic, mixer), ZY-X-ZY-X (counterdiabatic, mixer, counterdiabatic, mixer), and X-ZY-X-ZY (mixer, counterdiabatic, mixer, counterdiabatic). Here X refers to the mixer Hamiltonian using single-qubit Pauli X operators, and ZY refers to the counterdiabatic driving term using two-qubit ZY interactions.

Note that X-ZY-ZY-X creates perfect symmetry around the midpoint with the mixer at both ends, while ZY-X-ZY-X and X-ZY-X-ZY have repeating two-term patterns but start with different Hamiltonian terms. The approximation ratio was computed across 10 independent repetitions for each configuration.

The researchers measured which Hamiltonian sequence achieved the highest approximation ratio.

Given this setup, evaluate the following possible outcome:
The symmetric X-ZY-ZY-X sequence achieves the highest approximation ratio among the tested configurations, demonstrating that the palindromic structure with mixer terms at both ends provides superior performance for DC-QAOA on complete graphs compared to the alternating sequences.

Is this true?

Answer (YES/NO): YES